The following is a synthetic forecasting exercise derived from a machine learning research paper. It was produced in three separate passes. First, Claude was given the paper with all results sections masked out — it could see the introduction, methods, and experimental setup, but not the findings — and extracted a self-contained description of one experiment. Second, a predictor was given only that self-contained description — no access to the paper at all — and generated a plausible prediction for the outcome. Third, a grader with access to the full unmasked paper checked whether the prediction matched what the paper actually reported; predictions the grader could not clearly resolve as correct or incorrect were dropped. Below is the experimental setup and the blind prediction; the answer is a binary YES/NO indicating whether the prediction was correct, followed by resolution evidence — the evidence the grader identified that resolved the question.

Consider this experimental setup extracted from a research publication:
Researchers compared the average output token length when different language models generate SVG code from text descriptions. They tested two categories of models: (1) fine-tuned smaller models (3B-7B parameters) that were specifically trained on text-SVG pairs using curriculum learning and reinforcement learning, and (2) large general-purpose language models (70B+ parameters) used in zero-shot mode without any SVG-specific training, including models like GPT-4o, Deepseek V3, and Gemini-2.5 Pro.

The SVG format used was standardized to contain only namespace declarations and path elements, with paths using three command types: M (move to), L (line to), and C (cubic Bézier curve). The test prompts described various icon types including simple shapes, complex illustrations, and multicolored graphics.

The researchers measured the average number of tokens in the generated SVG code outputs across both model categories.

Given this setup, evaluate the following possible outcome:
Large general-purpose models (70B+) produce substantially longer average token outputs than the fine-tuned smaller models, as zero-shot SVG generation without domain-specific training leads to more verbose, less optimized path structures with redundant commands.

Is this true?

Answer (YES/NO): NO